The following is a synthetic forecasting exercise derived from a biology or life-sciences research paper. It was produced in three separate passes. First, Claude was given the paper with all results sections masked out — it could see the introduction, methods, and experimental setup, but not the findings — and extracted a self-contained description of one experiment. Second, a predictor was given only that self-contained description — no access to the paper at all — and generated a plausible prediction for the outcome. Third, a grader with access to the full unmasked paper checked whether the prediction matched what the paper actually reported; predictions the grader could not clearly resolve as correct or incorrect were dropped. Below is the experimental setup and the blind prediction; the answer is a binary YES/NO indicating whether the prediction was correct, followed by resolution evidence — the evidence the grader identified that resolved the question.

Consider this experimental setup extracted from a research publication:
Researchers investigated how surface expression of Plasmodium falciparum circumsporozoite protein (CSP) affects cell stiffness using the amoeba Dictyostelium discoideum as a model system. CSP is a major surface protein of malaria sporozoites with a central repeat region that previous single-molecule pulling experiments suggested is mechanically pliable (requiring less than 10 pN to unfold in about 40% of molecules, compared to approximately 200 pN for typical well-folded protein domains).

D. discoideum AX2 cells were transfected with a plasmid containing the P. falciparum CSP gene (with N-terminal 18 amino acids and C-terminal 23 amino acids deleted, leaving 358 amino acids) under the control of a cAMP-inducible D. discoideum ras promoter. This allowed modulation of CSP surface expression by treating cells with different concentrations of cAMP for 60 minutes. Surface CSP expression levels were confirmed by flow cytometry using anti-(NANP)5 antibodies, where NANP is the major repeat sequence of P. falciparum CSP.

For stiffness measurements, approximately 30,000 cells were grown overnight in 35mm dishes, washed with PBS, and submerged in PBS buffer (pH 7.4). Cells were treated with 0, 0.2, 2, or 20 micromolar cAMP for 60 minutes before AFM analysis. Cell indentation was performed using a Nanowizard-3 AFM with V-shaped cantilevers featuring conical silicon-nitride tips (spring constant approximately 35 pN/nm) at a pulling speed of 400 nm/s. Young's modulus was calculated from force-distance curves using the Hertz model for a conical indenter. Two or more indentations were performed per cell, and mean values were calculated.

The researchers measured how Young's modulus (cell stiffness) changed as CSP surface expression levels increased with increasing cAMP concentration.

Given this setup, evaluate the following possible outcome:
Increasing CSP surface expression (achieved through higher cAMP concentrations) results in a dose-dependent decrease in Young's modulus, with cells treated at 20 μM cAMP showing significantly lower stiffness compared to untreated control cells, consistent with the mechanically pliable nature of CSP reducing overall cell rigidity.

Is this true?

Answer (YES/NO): YES